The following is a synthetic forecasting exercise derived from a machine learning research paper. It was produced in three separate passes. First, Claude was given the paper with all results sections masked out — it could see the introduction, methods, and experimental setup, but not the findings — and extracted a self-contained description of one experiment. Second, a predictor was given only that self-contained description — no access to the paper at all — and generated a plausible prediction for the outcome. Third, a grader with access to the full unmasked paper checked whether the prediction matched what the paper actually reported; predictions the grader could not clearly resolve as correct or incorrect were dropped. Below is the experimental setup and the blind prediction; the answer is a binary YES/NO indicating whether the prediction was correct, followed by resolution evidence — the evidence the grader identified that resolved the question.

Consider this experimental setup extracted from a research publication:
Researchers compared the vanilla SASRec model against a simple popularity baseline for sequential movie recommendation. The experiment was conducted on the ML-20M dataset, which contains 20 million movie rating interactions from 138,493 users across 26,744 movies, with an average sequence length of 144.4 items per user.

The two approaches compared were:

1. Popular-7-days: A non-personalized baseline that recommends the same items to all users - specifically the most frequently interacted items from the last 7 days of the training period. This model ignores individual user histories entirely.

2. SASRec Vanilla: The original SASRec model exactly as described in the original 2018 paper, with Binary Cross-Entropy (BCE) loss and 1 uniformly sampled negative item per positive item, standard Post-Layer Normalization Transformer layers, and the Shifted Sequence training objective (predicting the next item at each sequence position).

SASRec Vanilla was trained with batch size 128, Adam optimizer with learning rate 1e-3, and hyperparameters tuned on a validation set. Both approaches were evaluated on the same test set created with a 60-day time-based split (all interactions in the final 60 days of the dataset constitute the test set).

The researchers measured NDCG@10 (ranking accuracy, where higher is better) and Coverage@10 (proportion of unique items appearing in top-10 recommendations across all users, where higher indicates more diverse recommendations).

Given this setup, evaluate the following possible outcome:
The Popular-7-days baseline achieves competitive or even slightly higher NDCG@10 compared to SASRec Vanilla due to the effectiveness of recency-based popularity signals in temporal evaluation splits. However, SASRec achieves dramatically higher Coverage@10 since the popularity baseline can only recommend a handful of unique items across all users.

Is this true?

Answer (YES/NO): NO